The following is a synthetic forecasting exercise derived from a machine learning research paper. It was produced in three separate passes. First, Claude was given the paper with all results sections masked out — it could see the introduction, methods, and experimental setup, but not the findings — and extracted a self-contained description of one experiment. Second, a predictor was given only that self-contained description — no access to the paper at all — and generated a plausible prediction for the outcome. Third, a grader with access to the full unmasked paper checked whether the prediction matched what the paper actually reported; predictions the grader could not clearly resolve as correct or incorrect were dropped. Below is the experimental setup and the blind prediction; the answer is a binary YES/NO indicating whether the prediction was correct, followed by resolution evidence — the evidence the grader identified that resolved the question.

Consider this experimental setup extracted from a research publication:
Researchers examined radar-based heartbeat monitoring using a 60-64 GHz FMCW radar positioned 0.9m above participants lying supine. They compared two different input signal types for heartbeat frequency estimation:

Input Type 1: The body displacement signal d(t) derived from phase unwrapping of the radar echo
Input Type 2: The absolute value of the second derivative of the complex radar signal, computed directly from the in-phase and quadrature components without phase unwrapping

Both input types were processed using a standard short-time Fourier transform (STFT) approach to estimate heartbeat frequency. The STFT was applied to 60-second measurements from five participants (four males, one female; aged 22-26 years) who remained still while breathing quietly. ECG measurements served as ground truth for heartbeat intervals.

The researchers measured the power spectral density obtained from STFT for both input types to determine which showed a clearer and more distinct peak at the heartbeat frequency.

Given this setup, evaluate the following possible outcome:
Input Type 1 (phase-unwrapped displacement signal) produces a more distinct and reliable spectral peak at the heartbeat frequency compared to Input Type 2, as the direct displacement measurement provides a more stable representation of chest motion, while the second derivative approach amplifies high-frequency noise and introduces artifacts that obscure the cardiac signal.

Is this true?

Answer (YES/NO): NO